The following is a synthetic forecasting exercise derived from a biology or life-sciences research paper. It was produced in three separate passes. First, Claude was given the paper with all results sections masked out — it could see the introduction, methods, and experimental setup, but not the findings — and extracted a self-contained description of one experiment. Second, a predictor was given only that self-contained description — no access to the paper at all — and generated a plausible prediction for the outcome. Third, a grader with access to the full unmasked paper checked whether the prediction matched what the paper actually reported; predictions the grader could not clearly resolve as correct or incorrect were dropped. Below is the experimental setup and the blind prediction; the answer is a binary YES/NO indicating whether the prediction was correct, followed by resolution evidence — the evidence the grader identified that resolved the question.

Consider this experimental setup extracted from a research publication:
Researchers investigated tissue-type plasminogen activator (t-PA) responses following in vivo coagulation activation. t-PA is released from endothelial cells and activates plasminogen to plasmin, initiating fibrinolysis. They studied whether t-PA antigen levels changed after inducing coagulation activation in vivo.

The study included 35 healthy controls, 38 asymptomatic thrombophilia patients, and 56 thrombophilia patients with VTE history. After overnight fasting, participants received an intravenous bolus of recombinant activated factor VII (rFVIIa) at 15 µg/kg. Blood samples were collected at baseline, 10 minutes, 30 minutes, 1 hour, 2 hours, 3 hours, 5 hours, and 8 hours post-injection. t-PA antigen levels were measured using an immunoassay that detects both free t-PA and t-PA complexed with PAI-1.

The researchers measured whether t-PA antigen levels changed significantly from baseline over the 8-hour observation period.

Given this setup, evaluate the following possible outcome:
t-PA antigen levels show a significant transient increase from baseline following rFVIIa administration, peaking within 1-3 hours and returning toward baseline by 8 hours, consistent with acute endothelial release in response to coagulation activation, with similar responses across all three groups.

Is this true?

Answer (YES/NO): NO